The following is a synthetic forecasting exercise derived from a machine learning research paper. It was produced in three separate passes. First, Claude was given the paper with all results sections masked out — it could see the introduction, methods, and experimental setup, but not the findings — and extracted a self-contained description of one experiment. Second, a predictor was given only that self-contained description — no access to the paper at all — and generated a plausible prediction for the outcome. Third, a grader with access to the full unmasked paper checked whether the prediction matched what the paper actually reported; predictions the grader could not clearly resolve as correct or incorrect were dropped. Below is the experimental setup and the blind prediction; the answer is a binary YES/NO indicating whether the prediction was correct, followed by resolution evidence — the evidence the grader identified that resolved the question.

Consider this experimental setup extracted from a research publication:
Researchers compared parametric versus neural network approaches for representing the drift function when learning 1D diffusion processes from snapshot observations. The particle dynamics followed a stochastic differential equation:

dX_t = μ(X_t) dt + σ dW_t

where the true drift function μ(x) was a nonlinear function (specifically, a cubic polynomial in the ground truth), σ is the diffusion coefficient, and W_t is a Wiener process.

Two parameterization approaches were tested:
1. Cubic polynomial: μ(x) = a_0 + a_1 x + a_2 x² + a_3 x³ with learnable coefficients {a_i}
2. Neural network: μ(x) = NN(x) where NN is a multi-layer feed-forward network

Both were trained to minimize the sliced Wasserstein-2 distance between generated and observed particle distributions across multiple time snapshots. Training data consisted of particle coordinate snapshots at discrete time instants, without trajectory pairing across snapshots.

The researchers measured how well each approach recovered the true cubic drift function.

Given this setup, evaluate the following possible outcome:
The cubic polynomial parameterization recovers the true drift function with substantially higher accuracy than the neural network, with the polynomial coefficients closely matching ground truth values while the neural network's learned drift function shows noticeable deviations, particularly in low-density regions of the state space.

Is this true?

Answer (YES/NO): YES